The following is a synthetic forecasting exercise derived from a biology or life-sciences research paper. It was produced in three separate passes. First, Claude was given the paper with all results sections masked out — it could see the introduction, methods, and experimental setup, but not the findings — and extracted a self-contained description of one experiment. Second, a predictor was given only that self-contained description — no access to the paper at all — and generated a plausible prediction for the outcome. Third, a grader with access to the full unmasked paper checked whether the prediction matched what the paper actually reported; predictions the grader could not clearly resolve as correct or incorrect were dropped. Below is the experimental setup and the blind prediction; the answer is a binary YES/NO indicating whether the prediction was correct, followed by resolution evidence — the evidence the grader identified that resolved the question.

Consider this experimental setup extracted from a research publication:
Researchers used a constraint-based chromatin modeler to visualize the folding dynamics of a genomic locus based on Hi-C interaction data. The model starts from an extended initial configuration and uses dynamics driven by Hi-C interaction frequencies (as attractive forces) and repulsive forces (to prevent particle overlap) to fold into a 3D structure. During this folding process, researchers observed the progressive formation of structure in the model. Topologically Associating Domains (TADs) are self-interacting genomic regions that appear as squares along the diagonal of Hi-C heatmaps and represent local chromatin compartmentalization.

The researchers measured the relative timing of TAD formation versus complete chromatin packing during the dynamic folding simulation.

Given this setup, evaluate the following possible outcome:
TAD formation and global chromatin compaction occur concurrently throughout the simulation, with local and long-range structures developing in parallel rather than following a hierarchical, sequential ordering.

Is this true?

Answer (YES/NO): NO